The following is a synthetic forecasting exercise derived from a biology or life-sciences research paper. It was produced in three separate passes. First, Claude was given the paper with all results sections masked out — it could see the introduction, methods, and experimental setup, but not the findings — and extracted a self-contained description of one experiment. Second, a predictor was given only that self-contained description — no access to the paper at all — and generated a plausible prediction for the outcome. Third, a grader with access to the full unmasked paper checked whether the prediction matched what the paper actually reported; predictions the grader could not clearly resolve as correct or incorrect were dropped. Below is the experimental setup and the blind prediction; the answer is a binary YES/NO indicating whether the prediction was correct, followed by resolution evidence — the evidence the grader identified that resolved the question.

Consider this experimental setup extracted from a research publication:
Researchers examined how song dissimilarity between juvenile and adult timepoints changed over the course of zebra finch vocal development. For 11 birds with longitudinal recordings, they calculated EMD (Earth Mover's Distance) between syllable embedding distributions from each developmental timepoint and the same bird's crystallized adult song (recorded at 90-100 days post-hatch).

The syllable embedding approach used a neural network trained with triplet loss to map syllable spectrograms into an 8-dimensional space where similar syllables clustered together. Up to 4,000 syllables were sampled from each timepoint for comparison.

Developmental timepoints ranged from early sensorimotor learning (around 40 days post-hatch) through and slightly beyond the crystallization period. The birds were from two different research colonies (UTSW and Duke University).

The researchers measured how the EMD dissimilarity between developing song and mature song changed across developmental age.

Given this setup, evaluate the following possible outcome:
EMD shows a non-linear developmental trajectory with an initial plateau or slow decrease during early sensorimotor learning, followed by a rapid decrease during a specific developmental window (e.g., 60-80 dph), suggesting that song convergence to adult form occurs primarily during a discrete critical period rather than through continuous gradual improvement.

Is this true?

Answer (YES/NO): NO